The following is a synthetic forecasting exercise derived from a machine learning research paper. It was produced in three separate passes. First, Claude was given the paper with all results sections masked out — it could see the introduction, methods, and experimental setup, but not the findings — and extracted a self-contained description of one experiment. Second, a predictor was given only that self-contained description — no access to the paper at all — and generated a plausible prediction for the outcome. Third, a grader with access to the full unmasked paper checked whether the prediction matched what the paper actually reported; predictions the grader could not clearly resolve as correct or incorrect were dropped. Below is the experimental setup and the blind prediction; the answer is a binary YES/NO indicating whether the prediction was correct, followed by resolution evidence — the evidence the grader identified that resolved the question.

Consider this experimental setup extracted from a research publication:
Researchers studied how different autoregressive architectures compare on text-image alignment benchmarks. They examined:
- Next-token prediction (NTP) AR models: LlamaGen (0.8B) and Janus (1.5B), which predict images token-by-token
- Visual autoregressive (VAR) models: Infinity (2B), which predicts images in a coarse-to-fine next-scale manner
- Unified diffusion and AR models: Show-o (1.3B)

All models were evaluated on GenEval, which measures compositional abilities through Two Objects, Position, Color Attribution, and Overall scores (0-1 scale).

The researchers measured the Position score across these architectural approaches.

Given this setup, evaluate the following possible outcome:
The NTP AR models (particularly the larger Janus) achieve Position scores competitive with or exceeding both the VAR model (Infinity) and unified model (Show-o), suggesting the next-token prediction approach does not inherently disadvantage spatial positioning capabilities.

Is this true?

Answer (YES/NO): YES